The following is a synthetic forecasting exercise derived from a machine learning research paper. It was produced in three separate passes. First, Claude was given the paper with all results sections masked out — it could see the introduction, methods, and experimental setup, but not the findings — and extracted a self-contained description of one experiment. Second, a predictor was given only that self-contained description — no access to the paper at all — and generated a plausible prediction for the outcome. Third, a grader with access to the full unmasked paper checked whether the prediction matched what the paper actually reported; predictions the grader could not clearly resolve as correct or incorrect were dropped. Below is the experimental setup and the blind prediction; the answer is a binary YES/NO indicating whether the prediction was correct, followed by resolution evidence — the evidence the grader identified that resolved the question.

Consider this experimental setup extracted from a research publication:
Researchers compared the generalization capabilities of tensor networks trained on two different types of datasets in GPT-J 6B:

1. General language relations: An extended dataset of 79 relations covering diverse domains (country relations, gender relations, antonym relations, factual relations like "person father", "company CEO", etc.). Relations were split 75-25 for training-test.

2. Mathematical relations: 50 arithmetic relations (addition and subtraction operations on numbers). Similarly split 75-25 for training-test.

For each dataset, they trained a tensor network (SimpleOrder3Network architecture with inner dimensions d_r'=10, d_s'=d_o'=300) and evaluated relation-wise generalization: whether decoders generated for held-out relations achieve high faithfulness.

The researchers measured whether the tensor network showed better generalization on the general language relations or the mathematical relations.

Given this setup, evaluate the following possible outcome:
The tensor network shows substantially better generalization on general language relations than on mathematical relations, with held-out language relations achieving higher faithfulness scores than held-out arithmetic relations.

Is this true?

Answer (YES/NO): NO